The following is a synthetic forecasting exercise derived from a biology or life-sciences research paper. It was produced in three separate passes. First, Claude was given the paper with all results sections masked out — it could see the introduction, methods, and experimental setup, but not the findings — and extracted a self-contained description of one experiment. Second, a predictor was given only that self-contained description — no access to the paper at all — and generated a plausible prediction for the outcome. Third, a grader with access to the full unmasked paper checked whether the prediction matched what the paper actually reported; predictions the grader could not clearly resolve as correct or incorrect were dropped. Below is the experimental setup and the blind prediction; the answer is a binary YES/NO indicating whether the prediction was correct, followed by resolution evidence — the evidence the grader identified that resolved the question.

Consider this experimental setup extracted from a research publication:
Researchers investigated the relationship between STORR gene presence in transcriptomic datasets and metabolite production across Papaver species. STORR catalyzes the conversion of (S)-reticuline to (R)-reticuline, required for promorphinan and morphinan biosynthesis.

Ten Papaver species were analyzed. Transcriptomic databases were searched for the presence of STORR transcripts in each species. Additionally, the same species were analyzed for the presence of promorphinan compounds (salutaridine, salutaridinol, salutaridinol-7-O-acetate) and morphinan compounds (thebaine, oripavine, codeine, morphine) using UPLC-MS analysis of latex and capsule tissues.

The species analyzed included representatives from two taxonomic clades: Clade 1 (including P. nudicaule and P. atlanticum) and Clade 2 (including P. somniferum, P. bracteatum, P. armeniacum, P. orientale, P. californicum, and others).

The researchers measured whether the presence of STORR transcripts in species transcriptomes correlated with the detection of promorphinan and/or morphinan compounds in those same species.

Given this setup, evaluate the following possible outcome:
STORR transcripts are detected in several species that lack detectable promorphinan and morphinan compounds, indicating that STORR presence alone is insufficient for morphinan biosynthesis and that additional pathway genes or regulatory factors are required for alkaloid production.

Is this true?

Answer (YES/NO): NO